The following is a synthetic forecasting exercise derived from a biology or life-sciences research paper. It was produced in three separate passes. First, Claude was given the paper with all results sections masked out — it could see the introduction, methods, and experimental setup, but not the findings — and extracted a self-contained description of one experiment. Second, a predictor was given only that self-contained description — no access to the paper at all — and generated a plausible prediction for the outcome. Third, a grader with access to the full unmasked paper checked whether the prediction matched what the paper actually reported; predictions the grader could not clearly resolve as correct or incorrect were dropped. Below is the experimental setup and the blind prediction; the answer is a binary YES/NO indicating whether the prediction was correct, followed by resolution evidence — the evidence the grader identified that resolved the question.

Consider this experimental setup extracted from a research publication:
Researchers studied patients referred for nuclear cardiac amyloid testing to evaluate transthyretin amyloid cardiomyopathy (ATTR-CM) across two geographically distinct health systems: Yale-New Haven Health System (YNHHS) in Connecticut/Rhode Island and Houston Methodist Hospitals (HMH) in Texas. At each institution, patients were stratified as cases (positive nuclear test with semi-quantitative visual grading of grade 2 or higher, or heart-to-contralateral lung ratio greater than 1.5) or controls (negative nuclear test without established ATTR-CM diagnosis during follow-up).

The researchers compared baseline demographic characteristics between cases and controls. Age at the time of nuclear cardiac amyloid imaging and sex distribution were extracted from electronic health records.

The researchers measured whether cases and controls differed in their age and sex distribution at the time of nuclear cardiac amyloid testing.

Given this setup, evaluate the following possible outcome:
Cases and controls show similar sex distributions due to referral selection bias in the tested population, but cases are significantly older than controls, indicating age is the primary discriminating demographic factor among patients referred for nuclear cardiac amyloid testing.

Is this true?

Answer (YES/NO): NO